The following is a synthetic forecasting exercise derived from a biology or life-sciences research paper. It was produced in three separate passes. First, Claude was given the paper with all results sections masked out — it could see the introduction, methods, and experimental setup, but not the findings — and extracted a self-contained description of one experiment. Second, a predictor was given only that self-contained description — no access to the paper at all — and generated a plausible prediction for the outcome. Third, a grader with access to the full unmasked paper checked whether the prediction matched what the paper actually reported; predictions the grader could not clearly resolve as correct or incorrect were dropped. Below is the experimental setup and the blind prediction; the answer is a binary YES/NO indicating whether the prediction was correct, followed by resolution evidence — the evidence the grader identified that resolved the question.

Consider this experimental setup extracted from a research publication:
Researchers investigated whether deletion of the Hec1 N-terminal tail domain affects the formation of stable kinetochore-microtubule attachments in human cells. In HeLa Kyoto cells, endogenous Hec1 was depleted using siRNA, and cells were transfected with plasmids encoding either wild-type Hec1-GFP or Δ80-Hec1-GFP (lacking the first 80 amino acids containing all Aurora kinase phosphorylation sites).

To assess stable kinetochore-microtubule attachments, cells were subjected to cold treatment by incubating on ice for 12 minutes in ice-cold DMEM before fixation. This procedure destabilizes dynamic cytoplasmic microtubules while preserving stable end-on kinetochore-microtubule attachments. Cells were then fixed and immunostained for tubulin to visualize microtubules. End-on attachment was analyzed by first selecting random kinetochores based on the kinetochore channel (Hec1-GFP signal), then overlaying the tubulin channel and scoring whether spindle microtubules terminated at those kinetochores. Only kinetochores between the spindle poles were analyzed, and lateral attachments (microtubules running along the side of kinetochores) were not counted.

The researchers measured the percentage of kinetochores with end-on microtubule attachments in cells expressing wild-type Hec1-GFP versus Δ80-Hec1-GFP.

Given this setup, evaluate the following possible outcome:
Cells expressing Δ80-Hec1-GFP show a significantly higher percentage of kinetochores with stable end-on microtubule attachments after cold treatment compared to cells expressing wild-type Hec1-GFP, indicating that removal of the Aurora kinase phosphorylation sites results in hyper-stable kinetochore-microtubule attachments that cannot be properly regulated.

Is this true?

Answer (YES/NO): NO